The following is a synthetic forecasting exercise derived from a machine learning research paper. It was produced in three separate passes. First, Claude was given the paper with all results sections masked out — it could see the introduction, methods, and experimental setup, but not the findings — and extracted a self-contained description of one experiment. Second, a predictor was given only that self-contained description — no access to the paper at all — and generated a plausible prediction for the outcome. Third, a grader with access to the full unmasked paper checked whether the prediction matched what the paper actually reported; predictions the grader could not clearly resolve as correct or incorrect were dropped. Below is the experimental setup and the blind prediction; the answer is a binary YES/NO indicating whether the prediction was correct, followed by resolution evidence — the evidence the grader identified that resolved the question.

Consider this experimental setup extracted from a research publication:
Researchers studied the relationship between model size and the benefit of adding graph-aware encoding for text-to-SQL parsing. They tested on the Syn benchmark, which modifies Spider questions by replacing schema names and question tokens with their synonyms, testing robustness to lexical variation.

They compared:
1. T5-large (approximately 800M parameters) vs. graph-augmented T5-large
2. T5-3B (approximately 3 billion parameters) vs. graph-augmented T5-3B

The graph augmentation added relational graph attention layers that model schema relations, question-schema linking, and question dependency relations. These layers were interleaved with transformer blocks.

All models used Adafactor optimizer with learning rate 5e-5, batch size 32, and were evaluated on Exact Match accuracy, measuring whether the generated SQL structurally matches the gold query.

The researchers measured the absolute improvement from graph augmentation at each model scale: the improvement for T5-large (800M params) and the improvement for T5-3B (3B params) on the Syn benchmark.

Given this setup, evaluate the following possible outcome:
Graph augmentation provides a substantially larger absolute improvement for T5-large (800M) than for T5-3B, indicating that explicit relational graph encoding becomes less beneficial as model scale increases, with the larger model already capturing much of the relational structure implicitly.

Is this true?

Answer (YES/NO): NO